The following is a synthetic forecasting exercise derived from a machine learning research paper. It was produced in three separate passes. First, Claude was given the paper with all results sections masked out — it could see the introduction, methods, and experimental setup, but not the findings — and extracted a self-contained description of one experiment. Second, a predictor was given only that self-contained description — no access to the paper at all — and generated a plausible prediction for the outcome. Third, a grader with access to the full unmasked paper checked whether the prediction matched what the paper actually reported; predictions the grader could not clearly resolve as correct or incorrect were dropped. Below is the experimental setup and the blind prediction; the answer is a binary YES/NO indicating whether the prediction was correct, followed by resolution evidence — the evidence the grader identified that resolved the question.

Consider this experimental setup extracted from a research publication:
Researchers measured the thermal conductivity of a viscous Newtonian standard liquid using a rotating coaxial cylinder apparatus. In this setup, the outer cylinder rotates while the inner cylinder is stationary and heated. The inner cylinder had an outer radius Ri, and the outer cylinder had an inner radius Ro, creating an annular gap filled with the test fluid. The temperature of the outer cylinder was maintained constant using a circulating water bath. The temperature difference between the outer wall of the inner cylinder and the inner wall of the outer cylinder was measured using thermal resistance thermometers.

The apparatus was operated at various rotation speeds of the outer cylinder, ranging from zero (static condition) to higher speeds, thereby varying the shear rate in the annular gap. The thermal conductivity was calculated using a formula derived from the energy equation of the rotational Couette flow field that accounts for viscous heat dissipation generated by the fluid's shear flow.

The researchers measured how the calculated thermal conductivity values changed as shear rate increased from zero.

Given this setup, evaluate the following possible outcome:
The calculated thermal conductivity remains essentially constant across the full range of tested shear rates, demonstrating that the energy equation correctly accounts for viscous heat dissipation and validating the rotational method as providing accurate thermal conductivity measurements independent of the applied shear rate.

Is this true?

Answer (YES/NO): NO